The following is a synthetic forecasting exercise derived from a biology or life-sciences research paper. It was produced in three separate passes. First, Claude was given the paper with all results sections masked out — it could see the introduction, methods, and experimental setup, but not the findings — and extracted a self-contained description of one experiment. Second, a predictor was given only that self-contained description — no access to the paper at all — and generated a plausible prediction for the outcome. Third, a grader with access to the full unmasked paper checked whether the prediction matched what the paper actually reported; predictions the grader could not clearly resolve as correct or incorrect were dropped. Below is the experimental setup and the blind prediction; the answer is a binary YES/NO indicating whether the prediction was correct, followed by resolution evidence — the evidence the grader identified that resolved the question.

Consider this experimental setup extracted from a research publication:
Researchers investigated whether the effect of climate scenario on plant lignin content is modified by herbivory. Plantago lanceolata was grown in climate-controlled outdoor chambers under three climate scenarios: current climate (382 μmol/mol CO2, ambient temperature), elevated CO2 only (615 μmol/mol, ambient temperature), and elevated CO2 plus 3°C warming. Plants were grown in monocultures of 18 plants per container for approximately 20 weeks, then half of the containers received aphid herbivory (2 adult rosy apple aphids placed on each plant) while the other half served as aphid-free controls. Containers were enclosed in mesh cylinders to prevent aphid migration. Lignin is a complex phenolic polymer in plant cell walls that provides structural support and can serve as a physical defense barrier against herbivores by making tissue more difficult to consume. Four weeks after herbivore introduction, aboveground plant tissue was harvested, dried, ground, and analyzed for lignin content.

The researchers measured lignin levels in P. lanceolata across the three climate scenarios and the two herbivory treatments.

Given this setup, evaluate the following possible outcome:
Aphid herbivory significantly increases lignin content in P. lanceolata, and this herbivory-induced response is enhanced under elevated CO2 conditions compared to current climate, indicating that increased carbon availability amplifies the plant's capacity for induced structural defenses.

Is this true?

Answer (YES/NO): YES